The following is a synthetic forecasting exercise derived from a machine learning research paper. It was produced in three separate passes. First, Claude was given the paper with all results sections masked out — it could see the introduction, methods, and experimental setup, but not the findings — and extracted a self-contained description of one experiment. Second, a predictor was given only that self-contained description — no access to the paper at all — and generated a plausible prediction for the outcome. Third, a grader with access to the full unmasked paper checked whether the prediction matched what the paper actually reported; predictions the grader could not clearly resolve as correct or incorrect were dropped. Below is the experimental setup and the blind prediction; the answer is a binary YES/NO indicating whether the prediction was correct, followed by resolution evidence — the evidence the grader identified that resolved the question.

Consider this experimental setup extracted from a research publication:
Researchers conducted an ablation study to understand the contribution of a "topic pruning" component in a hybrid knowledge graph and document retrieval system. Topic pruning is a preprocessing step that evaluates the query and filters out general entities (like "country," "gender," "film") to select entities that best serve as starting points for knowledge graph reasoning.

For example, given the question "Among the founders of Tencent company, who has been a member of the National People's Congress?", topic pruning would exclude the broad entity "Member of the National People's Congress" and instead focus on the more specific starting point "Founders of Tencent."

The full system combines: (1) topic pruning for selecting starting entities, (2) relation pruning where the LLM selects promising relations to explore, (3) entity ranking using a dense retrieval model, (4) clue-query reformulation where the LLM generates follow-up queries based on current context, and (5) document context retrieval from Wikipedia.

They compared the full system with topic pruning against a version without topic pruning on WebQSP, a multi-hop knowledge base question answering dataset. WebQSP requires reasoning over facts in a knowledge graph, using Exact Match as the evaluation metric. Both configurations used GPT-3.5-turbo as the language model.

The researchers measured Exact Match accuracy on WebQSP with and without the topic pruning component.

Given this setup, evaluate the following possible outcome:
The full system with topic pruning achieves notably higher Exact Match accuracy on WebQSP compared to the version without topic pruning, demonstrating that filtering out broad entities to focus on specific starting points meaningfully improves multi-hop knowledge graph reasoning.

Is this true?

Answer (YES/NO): YES